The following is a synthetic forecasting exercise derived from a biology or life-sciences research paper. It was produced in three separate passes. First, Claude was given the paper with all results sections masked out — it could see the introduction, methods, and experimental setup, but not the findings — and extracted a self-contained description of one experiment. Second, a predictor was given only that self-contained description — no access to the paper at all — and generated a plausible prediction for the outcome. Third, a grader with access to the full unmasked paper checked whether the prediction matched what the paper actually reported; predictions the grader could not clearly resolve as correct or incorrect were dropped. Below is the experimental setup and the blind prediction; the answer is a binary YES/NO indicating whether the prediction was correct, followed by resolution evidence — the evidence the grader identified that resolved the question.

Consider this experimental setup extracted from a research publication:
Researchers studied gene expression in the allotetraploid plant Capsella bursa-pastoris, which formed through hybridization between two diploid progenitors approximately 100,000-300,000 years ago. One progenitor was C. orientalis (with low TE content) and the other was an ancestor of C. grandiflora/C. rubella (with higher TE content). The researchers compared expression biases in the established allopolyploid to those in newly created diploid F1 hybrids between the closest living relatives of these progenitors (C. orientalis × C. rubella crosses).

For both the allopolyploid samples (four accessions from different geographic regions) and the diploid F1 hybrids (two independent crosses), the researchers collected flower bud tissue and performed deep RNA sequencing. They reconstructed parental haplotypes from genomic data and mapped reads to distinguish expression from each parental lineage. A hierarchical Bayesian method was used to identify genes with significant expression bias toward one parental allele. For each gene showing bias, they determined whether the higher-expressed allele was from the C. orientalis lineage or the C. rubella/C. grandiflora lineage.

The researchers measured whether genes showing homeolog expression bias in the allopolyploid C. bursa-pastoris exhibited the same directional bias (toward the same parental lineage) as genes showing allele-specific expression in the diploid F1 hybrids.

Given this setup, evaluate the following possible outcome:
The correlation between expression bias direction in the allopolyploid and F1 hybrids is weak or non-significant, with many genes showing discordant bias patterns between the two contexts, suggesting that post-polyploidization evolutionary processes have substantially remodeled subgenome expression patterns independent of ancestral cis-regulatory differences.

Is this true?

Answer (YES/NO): NO